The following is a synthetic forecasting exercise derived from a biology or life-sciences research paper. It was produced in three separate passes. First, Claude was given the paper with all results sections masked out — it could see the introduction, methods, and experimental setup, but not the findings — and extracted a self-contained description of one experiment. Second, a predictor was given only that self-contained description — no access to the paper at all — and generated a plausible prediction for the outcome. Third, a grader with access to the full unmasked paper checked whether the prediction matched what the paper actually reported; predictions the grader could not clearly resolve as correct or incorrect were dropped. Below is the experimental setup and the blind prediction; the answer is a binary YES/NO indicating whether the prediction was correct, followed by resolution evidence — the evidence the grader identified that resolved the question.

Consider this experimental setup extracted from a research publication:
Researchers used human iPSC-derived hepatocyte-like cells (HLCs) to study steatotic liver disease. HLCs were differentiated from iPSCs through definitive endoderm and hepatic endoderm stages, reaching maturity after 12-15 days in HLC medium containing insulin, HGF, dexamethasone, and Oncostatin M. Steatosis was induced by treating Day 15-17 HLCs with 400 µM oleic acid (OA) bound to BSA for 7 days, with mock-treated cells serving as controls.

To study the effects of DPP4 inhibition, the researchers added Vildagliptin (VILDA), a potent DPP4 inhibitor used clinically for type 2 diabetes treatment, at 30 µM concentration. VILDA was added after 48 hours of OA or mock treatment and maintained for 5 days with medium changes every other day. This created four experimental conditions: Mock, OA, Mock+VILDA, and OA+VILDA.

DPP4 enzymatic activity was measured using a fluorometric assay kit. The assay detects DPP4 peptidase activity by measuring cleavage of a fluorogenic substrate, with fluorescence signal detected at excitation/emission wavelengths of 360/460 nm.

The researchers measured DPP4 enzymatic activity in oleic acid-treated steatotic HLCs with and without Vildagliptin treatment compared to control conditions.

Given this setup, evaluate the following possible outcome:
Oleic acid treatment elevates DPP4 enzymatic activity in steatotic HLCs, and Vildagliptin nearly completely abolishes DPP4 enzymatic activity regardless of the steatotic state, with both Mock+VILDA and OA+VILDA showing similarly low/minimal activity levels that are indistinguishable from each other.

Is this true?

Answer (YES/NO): NO